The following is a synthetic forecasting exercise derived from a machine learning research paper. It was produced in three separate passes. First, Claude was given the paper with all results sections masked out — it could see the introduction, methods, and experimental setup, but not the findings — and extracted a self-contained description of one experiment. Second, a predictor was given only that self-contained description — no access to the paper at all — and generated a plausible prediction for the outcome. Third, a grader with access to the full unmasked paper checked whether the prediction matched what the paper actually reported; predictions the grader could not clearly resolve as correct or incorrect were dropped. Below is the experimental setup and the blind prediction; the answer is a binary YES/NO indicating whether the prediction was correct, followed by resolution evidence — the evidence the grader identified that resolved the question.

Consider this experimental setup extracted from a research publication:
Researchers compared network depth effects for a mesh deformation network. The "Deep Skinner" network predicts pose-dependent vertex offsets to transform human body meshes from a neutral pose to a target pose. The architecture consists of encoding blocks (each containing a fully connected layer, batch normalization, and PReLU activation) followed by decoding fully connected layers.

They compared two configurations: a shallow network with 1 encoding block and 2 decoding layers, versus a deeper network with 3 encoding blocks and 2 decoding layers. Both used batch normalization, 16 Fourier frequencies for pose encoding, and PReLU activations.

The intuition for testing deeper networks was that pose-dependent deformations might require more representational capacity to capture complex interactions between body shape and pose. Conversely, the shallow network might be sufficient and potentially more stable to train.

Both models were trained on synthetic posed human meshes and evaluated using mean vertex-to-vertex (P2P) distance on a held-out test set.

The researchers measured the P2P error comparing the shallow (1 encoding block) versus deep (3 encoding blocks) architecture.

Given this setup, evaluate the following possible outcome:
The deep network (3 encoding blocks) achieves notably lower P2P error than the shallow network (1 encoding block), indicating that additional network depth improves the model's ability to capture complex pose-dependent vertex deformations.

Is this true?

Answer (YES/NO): NO